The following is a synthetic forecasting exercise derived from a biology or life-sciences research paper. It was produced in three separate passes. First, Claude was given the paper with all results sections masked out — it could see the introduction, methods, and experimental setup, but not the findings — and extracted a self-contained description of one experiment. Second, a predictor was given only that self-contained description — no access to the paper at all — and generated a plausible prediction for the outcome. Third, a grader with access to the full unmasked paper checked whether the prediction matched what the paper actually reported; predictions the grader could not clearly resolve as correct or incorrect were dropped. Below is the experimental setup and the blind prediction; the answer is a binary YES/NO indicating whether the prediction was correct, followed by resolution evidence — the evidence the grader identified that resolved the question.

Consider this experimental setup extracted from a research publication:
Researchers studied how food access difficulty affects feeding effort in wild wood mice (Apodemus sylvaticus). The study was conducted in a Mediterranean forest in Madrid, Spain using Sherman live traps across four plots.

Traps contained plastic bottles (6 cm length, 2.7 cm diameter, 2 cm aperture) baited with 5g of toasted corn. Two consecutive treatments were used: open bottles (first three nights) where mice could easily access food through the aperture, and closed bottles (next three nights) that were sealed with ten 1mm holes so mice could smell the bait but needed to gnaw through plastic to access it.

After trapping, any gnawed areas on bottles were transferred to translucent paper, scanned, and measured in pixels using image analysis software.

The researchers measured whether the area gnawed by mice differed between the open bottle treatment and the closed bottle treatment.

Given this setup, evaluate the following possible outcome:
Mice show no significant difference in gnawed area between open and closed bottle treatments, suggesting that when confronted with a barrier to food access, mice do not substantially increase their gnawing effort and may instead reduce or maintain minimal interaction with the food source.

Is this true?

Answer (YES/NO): NO